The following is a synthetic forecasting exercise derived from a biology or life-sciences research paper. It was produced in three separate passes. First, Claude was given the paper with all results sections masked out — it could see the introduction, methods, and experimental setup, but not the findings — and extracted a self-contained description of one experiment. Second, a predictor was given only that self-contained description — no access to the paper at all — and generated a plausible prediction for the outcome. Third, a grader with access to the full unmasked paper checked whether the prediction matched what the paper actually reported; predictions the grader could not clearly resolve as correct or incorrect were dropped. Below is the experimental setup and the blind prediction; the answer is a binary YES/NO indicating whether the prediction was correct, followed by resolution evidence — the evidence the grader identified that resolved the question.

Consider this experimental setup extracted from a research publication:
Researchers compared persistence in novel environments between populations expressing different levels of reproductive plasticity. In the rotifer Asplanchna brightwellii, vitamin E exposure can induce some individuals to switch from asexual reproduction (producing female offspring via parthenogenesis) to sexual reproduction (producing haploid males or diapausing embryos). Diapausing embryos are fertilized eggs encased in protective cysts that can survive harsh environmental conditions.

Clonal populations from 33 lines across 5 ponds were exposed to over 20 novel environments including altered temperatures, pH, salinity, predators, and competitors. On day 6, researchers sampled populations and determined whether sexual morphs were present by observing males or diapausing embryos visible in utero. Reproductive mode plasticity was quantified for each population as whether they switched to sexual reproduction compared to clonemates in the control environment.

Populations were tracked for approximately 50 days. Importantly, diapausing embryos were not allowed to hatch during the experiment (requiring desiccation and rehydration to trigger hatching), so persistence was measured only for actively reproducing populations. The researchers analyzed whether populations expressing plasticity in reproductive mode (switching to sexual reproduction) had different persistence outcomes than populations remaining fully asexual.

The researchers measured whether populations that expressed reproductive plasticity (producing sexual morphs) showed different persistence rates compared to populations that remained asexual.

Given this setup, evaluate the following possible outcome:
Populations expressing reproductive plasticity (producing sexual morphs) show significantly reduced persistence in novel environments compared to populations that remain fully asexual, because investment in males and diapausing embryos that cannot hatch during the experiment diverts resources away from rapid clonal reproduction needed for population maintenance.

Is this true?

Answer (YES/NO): NO